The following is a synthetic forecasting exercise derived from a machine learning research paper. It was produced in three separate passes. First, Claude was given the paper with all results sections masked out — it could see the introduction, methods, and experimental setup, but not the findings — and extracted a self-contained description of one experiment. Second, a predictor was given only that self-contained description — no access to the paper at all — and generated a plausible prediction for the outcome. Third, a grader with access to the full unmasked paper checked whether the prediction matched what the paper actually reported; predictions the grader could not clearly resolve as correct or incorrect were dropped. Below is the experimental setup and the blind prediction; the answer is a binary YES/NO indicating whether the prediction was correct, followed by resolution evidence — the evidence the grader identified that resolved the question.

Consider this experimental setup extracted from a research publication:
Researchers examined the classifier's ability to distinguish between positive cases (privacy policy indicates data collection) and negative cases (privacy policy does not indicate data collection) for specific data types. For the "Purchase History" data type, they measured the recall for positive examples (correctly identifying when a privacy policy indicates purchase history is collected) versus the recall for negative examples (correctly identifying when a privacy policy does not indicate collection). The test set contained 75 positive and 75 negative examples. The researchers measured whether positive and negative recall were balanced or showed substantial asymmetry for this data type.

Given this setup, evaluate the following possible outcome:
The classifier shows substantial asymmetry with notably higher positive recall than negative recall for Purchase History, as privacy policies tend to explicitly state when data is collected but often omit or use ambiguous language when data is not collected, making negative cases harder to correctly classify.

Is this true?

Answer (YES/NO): YES